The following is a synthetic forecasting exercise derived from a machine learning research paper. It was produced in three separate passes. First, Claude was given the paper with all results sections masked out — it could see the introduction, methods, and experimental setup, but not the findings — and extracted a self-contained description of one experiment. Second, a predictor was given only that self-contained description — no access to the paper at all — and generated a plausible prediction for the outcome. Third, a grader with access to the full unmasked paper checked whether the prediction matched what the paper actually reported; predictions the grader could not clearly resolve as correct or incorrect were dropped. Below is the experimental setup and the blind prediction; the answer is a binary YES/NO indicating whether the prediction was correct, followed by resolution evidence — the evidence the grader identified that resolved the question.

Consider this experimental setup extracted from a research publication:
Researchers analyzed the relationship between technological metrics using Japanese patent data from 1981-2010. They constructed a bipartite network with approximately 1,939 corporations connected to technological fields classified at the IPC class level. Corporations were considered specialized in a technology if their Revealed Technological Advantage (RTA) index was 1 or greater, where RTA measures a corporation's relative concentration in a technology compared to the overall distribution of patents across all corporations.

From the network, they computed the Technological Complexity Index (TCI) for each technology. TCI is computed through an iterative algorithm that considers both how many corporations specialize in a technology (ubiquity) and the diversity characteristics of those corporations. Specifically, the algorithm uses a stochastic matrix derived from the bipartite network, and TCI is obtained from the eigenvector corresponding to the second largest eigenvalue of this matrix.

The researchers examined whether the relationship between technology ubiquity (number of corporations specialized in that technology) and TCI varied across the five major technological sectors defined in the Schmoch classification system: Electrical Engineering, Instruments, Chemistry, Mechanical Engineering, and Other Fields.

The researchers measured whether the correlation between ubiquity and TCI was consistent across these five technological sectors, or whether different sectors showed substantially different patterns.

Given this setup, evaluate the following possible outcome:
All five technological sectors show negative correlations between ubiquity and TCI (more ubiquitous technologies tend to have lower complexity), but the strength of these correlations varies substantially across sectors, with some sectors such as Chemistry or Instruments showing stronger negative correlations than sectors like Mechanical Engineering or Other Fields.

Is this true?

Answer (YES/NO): NO